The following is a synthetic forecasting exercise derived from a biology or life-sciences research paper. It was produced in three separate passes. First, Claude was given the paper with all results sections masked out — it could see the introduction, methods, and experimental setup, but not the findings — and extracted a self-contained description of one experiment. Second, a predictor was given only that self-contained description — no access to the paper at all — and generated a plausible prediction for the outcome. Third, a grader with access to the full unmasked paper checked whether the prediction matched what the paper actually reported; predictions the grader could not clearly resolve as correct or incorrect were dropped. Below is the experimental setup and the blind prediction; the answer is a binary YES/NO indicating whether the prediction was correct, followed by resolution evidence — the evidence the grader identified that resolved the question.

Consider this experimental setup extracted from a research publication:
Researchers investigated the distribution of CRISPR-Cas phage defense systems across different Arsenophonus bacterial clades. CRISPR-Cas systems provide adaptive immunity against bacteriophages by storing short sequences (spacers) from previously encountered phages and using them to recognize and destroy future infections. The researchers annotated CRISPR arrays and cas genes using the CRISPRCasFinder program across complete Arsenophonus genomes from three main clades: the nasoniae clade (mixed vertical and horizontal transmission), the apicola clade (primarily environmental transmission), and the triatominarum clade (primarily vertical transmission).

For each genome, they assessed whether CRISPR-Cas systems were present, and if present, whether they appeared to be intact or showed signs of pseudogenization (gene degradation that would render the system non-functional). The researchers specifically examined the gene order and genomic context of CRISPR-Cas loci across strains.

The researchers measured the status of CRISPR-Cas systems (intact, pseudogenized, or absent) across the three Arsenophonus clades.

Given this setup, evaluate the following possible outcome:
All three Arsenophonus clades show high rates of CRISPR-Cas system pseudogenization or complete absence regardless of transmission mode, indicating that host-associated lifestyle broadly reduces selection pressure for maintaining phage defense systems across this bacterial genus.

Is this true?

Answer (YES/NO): NO